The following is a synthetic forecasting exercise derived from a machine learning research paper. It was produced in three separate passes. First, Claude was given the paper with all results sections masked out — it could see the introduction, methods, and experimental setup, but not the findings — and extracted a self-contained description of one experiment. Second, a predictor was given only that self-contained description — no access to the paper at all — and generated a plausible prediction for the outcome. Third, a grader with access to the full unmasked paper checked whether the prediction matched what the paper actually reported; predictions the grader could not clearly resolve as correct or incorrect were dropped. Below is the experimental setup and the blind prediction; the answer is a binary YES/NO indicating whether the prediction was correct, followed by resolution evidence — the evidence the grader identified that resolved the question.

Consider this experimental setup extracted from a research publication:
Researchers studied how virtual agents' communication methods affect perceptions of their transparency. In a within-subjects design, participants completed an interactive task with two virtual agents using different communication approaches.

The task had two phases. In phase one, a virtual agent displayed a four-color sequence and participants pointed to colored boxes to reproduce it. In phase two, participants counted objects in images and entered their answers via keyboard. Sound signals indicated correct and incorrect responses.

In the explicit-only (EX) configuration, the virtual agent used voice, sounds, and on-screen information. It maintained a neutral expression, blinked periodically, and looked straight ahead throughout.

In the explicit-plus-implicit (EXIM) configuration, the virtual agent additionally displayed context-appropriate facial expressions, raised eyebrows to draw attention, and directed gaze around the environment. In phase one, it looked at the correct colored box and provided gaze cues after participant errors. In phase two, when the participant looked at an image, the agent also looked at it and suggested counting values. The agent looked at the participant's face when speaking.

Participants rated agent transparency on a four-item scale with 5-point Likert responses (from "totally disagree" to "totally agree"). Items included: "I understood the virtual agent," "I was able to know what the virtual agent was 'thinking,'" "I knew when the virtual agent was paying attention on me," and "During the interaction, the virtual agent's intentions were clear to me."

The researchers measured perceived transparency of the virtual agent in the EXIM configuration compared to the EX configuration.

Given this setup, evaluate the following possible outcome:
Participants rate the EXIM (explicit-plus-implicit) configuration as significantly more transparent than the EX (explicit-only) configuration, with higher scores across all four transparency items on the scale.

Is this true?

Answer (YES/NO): NO